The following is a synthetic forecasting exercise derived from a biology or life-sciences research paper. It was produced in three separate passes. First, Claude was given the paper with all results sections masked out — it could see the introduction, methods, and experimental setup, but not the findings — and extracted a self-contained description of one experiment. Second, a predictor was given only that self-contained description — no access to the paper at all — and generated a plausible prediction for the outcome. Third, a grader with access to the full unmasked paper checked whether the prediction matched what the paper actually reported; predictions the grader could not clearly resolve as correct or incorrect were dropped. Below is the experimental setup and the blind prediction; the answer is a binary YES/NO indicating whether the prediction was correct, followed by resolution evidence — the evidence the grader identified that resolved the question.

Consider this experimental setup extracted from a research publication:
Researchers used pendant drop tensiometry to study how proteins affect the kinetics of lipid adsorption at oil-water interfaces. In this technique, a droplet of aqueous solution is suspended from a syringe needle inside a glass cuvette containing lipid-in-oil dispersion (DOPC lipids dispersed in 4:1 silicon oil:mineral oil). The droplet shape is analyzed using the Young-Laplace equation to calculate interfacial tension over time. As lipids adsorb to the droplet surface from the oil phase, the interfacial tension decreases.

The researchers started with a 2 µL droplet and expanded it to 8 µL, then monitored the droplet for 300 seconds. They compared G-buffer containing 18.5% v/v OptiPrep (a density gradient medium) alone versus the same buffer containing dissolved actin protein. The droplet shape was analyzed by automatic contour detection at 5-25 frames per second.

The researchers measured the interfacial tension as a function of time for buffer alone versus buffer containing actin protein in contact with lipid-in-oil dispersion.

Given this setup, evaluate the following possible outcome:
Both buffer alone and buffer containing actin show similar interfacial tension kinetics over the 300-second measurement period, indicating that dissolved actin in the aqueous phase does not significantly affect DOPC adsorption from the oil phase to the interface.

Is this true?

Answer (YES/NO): NO